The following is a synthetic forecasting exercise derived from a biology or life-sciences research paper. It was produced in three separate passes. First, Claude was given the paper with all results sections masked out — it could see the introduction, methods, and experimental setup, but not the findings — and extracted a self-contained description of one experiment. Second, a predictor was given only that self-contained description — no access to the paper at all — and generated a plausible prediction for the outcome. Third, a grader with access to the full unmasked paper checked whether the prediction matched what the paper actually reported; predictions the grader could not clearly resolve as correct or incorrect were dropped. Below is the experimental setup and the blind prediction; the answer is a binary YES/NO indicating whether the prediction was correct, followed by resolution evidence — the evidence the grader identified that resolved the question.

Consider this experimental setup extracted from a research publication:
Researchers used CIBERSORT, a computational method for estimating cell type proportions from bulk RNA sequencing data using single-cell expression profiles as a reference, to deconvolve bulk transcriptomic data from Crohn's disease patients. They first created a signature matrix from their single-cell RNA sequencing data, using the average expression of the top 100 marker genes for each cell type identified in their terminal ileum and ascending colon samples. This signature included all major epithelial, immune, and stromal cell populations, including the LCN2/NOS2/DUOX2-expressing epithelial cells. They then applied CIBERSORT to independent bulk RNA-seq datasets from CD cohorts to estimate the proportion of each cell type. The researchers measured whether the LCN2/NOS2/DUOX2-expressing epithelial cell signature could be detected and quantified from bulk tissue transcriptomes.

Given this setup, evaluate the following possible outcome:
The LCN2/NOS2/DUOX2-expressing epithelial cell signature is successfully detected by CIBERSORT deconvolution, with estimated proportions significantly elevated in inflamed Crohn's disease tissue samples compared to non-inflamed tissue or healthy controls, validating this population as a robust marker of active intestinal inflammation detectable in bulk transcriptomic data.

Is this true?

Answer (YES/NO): YES